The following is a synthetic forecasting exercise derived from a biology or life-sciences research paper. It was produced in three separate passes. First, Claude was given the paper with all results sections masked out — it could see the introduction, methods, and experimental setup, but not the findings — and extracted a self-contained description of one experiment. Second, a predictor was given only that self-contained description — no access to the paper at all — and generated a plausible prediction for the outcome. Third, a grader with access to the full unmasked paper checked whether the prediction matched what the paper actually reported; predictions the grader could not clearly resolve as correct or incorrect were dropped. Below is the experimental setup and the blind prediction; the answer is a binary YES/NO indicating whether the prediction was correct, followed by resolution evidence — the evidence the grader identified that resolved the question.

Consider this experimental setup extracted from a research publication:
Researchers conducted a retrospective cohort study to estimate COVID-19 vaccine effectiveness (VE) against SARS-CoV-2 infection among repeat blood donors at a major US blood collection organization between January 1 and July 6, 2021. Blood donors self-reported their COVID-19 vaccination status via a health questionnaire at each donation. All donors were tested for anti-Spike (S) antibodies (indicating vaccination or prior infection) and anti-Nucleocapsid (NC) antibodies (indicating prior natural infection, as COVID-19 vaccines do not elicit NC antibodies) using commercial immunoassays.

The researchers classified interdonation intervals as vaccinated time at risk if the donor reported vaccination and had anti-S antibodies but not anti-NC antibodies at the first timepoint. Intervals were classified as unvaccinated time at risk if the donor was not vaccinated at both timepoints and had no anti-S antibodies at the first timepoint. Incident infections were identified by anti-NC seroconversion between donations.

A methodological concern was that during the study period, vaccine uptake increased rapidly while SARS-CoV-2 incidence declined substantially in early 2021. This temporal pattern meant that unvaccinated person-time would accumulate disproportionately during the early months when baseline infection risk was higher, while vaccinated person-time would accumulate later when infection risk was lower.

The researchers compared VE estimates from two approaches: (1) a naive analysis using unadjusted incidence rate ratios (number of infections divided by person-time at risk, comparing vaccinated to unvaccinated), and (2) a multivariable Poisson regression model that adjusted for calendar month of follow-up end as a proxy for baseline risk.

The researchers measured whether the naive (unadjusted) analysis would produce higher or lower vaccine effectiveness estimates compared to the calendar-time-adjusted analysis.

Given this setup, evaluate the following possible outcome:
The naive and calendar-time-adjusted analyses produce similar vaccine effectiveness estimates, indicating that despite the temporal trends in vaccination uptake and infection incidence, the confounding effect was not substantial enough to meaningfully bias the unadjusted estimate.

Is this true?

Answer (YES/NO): NO